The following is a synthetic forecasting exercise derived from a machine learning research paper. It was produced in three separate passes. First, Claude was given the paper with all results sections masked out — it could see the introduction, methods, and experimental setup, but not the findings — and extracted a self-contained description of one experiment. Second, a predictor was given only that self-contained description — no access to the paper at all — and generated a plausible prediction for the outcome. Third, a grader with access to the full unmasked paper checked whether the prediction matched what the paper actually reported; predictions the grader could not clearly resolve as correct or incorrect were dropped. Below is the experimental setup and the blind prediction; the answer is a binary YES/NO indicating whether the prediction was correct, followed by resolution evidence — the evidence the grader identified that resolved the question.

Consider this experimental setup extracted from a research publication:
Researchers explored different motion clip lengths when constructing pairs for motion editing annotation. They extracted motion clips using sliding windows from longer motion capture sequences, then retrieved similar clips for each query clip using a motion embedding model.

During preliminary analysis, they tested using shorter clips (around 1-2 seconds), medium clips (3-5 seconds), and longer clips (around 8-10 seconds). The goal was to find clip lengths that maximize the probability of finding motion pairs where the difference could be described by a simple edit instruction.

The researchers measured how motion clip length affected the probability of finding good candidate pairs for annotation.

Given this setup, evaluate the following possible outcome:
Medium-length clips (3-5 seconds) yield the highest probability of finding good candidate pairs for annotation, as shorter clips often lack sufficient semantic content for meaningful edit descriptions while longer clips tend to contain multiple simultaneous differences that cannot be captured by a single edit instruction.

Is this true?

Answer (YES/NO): NO